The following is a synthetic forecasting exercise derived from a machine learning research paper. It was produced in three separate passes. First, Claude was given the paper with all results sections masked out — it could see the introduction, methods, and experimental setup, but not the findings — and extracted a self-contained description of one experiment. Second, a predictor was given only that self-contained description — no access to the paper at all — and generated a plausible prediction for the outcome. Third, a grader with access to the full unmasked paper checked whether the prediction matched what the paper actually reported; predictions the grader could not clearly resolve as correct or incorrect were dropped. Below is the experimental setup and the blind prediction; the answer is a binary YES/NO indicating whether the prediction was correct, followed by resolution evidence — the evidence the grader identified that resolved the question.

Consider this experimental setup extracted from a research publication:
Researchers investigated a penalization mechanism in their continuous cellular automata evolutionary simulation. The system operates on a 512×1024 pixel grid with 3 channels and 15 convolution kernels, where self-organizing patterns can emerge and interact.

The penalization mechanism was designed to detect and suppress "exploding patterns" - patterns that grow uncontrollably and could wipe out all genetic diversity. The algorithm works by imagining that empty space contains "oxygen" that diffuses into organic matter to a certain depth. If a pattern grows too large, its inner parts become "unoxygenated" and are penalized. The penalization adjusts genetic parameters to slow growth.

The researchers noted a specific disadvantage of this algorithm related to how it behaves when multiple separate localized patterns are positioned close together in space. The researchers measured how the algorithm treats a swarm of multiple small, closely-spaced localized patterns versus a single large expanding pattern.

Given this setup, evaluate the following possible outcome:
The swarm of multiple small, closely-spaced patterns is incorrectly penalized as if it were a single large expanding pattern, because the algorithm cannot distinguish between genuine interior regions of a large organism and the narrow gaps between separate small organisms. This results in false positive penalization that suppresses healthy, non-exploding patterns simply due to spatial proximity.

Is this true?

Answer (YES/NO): YES